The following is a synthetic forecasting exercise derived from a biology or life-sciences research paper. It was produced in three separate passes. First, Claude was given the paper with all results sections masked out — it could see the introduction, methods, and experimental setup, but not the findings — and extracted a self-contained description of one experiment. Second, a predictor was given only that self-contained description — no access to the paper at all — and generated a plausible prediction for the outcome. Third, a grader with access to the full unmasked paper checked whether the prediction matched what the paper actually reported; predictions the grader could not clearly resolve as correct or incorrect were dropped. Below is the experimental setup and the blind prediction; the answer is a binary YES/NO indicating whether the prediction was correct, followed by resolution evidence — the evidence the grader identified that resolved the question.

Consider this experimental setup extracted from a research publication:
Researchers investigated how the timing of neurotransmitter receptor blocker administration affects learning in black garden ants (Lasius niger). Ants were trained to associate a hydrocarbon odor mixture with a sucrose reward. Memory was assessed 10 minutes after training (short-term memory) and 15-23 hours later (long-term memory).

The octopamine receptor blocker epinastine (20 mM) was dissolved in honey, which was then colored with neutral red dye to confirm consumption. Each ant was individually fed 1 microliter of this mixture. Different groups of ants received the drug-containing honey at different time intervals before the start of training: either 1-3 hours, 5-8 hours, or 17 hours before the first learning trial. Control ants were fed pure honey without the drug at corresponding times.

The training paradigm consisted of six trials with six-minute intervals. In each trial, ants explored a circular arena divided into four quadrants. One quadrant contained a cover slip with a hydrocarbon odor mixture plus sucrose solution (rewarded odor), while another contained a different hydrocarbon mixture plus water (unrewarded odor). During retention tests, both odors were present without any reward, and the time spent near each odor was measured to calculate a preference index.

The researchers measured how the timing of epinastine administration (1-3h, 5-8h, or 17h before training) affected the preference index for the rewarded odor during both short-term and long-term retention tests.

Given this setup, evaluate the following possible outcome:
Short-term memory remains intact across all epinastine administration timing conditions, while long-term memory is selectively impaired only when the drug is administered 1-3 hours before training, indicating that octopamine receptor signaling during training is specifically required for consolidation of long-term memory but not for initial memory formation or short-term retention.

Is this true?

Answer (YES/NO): NO